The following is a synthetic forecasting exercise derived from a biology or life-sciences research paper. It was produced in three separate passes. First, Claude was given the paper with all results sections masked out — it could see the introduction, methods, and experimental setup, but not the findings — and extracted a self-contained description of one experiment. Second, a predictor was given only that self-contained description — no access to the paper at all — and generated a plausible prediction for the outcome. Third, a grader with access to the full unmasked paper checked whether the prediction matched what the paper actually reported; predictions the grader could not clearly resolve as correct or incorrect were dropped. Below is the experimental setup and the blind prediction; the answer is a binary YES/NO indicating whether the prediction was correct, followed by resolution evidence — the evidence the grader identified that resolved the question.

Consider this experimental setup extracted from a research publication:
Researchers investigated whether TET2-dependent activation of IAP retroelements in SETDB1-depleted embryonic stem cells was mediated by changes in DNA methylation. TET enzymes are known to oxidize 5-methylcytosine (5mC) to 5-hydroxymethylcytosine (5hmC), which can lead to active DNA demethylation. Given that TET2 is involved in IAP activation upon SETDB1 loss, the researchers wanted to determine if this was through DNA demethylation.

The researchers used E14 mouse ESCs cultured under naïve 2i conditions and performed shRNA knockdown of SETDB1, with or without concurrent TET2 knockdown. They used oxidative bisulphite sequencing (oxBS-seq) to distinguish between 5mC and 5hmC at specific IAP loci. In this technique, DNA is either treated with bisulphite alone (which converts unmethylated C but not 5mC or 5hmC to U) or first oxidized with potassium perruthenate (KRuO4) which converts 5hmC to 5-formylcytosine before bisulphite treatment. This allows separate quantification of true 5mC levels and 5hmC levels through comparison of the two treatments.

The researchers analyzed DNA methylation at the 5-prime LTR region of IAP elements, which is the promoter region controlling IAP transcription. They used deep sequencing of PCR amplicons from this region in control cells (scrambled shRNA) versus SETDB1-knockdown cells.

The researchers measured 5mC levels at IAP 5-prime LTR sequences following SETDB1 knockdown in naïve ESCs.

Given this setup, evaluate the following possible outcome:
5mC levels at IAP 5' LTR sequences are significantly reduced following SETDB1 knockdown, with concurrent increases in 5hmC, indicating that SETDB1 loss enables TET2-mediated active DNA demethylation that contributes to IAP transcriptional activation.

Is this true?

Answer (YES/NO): NO